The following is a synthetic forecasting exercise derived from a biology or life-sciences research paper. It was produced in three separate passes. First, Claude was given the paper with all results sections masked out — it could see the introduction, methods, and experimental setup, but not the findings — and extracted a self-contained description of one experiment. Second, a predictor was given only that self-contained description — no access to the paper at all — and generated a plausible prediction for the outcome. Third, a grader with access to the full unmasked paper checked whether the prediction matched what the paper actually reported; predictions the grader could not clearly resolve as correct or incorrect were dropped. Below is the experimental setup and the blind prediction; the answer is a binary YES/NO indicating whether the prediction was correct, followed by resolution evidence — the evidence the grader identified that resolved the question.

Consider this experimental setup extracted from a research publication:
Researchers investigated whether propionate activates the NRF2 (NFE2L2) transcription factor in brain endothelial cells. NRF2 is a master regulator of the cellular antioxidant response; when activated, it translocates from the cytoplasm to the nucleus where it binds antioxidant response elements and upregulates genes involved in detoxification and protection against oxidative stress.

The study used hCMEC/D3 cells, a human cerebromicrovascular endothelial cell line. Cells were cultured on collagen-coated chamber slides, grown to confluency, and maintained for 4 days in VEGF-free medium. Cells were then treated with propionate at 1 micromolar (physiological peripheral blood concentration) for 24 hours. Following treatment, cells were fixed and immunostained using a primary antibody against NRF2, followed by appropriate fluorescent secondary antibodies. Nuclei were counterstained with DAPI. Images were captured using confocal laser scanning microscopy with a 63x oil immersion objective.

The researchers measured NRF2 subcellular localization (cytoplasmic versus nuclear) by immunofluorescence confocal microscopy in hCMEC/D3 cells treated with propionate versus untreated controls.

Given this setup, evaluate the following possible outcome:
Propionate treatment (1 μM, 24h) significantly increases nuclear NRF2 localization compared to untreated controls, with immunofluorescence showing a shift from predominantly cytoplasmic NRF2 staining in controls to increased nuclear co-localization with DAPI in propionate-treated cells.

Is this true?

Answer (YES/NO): YES